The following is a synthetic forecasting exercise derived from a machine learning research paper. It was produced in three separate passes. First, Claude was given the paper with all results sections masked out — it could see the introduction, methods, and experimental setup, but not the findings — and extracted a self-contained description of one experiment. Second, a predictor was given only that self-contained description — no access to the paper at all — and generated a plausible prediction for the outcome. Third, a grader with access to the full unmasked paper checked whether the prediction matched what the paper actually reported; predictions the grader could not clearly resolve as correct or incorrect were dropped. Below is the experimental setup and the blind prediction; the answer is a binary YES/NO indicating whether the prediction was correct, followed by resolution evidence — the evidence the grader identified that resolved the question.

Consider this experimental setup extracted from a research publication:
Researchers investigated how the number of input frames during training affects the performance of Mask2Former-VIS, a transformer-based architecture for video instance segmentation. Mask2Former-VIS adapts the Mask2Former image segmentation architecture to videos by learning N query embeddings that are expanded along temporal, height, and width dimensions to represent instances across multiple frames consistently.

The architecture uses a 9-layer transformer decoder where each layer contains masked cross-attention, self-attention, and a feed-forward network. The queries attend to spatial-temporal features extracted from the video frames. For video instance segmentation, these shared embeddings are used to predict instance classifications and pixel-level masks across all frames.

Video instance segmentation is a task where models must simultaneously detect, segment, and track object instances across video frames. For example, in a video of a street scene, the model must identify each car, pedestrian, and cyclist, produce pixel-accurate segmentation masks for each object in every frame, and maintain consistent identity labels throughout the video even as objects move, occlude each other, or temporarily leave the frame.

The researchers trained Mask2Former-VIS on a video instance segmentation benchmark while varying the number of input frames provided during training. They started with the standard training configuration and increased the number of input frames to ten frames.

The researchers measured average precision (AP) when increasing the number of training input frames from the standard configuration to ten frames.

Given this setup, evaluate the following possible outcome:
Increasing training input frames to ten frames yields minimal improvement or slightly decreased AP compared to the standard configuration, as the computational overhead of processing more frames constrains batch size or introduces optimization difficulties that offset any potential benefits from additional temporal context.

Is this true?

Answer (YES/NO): YES